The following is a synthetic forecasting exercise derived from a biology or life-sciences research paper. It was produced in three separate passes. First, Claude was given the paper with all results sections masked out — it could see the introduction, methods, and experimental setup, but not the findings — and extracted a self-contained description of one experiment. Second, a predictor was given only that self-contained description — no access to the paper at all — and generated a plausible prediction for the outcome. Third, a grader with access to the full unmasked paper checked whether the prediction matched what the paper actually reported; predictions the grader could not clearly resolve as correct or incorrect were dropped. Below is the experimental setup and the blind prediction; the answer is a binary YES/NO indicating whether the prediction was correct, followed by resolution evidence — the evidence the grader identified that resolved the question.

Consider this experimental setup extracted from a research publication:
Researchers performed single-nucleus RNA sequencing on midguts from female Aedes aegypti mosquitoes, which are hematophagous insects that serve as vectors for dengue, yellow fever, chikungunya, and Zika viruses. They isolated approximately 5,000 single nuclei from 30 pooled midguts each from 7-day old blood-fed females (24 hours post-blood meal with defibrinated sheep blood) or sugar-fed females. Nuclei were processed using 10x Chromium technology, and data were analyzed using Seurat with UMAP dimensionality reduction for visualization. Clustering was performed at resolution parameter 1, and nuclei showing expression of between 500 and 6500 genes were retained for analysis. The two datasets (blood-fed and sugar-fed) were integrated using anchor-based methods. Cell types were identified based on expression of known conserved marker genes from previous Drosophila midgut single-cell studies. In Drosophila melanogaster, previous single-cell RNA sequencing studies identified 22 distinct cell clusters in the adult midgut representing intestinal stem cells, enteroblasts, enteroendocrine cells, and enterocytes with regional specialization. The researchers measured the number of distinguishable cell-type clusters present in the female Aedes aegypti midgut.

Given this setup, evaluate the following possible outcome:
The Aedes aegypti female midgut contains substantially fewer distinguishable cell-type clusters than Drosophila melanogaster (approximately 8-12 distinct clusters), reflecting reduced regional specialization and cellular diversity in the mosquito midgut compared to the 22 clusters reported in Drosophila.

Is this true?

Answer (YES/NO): NO